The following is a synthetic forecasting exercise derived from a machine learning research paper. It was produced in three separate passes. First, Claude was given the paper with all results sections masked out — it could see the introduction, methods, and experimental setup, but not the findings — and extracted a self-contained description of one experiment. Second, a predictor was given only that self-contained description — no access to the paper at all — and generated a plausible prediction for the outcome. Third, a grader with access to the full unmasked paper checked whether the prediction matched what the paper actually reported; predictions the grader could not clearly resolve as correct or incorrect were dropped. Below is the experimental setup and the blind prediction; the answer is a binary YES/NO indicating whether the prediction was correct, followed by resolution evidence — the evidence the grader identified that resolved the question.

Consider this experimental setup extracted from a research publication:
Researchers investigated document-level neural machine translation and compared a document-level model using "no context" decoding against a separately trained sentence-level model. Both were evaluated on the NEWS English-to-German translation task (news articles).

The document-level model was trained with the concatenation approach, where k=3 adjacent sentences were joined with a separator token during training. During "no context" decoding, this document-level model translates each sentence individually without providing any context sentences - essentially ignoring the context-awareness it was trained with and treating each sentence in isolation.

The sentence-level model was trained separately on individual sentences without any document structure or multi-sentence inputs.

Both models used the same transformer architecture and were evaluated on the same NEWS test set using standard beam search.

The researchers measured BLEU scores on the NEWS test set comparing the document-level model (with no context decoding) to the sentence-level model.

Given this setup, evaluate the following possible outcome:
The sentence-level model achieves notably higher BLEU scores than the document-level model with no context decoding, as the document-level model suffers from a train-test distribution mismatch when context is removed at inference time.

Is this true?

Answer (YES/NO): NO